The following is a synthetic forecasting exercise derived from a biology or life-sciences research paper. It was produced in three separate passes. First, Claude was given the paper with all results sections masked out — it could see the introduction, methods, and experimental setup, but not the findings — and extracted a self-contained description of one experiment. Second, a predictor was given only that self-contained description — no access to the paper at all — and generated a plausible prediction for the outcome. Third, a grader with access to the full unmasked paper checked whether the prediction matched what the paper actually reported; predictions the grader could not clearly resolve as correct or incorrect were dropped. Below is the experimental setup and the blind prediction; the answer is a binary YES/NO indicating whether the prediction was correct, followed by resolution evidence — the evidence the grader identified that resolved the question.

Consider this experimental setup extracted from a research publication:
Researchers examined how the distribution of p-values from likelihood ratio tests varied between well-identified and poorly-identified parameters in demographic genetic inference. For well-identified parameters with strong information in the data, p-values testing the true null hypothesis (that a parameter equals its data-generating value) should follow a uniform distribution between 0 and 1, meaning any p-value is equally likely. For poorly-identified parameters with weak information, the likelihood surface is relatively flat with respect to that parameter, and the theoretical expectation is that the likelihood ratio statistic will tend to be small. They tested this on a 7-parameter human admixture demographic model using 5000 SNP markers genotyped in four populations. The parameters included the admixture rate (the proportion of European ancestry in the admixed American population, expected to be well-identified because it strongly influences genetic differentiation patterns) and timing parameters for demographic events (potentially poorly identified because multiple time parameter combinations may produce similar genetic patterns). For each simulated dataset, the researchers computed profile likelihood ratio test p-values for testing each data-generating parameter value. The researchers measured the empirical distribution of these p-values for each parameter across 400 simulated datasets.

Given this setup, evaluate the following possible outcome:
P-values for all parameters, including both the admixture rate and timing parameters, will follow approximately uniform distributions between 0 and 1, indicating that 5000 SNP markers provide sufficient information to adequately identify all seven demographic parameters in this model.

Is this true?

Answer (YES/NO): NO